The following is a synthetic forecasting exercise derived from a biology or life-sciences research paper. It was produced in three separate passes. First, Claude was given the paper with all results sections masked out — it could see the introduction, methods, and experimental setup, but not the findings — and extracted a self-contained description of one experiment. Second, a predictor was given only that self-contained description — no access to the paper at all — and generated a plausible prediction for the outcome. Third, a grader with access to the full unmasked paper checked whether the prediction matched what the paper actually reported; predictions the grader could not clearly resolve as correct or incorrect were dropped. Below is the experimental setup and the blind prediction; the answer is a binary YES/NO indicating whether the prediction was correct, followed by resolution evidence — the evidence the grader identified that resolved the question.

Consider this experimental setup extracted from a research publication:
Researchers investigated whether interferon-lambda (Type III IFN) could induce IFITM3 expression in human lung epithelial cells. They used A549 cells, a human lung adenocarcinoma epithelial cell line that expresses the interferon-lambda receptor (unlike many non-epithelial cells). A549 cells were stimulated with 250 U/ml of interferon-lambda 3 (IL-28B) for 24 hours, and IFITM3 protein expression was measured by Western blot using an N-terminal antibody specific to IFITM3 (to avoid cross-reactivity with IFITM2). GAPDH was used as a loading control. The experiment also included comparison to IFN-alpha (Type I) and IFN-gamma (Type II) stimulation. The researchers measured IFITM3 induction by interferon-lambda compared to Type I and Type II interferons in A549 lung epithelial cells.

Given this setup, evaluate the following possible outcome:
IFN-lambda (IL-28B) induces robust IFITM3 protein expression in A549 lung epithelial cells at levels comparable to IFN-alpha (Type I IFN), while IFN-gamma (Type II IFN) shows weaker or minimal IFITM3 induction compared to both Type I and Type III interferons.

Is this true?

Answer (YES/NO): NO